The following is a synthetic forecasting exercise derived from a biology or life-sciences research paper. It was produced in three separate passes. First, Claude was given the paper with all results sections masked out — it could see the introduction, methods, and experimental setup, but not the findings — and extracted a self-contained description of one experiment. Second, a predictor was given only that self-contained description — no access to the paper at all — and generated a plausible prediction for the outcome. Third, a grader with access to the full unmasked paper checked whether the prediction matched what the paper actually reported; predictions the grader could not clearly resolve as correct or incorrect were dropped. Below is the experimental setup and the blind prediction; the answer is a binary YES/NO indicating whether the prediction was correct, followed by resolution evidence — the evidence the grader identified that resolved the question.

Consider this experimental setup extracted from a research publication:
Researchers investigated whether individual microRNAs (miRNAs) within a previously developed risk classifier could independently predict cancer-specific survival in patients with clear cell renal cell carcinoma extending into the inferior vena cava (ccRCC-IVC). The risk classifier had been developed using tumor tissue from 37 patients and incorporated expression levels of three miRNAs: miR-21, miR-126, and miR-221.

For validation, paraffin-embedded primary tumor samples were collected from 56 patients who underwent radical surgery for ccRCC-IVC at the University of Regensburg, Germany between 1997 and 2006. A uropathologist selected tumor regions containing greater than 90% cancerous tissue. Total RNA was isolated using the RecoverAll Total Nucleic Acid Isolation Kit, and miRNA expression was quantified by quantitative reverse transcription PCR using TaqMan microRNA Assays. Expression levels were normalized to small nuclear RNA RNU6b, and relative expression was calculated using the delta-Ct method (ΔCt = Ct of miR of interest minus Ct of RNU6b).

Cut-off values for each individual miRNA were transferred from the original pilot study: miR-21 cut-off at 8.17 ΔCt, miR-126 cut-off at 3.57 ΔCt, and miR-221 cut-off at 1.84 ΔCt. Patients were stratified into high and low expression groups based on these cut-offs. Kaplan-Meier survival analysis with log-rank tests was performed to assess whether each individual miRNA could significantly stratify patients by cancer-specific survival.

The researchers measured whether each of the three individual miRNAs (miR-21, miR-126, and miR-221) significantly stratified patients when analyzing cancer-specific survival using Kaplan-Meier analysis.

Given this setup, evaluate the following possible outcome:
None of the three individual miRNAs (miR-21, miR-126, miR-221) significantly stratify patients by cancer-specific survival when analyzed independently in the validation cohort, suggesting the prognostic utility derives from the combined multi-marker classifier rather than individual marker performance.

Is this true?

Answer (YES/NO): NO